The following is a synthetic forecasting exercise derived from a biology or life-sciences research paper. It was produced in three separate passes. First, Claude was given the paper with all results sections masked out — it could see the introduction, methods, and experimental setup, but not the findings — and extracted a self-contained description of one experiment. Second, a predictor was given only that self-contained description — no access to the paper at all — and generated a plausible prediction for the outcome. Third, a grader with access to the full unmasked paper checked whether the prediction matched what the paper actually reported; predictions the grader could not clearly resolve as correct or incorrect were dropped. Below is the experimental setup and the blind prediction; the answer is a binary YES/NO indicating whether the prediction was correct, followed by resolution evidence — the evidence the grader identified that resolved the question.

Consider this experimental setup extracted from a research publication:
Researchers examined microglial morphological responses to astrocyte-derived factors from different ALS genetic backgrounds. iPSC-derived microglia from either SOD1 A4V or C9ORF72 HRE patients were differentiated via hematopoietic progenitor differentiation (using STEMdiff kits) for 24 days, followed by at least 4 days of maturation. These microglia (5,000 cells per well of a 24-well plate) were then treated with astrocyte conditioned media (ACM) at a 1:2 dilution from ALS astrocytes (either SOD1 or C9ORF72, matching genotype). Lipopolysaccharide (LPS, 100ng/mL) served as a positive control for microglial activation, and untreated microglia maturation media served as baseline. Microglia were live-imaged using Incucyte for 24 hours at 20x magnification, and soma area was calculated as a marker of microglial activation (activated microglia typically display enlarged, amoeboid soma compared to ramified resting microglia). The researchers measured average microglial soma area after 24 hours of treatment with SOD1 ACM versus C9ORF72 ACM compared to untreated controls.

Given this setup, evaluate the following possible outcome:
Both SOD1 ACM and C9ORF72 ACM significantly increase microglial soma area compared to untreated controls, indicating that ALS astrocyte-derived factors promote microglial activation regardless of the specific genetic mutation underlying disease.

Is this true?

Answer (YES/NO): NO